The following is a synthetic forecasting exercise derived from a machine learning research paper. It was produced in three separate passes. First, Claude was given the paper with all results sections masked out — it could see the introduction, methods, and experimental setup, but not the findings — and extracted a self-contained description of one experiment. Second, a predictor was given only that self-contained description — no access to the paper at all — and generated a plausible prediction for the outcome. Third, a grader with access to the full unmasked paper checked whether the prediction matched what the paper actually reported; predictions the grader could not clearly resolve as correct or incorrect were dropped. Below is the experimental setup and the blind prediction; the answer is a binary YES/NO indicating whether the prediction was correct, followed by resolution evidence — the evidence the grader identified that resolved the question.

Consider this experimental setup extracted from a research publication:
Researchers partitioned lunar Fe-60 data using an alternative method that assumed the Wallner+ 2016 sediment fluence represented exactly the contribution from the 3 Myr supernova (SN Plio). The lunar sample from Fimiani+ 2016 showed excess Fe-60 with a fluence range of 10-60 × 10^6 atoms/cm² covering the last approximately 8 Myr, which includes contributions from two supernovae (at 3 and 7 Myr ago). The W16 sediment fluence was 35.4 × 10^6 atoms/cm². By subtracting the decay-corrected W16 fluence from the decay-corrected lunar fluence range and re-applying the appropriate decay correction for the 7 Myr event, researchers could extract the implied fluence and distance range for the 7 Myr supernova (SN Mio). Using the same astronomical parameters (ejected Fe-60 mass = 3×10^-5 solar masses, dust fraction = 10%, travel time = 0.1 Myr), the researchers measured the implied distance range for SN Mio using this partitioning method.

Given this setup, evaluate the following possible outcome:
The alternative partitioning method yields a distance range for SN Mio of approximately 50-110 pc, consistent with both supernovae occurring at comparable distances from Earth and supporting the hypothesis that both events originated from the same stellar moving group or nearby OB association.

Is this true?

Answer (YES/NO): NO